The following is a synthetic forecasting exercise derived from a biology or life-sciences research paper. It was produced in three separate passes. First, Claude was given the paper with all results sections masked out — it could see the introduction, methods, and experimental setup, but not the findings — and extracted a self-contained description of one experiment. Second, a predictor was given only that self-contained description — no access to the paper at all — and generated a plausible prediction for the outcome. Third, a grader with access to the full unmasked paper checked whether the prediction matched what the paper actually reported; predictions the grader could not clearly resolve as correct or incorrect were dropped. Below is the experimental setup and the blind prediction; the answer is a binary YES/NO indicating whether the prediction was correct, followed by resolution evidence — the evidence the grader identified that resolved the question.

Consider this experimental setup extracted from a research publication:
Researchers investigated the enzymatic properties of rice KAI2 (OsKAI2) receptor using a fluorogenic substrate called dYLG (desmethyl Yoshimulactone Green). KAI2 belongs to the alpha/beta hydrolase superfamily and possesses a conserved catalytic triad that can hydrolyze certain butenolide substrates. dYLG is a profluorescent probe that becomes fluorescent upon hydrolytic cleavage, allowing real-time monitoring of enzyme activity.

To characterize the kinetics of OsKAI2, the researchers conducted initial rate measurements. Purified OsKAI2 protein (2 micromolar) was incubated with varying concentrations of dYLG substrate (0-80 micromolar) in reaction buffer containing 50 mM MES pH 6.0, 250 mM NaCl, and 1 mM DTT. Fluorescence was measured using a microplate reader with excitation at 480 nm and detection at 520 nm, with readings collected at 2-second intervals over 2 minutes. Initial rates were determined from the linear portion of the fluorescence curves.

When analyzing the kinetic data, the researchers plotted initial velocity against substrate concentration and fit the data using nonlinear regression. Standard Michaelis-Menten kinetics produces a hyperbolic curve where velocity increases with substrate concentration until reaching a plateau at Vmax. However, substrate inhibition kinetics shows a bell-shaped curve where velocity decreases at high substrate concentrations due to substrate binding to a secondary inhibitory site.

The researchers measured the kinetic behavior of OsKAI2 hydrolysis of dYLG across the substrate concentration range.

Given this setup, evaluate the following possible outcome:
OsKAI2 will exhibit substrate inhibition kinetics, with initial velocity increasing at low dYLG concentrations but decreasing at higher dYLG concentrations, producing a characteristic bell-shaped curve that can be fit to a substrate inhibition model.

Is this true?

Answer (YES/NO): YES